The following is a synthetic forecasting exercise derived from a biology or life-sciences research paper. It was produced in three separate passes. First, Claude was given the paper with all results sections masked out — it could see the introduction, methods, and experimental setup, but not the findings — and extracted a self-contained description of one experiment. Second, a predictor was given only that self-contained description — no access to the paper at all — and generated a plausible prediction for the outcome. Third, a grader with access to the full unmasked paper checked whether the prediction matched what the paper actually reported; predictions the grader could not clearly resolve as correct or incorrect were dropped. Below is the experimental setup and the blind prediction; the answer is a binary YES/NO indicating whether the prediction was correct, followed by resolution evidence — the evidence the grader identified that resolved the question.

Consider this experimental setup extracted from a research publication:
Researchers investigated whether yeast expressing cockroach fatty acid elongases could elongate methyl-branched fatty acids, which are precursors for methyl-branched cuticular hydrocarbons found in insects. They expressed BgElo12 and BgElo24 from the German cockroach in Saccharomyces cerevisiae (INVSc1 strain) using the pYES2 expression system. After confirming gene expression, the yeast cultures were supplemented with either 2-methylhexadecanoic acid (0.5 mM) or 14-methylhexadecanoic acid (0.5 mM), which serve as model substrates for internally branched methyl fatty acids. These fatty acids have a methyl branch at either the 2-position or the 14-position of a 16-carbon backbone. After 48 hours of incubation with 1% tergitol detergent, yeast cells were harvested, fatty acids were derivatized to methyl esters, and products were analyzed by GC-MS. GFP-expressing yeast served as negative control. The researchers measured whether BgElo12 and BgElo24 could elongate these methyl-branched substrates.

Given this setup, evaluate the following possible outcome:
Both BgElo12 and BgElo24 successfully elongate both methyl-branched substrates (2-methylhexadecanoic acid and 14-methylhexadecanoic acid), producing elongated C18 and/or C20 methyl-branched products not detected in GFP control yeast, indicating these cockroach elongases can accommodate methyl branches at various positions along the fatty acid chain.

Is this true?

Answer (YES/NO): NO